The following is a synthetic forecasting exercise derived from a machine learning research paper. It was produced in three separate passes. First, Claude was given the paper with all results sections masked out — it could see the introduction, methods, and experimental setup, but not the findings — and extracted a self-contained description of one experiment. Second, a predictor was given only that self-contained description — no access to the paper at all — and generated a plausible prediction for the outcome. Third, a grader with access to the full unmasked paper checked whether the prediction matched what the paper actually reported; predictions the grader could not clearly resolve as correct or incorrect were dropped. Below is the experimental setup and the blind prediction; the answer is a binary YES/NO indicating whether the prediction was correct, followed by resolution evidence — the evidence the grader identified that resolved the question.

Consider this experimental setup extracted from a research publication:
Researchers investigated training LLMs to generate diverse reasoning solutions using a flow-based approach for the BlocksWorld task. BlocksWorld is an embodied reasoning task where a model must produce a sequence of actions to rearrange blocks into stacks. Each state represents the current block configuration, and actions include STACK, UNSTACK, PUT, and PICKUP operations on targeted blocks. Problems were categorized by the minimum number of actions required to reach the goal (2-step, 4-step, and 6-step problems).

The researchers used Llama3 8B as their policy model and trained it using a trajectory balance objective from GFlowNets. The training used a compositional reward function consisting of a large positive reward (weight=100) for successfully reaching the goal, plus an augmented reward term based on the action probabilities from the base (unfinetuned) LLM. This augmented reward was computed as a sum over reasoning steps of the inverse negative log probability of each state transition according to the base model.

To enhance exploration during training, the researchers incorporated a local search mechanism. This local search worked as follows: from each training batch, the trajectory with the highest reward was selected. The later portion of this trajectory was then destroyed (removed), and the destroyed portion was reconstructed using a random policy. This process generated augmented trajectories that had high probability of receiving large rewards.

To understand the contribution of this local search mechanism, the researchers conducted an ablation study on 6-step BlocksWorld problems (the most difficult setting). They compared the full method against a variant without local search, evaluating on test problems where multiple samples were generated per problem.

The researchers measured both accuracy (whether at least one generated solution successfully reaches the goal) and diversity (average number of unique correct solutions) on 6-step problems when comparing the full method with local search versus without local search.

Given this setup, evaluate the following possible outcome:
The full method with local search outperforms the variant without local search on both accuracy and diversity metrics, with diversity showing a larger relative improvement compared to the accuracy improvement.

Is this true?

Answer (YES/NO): NO